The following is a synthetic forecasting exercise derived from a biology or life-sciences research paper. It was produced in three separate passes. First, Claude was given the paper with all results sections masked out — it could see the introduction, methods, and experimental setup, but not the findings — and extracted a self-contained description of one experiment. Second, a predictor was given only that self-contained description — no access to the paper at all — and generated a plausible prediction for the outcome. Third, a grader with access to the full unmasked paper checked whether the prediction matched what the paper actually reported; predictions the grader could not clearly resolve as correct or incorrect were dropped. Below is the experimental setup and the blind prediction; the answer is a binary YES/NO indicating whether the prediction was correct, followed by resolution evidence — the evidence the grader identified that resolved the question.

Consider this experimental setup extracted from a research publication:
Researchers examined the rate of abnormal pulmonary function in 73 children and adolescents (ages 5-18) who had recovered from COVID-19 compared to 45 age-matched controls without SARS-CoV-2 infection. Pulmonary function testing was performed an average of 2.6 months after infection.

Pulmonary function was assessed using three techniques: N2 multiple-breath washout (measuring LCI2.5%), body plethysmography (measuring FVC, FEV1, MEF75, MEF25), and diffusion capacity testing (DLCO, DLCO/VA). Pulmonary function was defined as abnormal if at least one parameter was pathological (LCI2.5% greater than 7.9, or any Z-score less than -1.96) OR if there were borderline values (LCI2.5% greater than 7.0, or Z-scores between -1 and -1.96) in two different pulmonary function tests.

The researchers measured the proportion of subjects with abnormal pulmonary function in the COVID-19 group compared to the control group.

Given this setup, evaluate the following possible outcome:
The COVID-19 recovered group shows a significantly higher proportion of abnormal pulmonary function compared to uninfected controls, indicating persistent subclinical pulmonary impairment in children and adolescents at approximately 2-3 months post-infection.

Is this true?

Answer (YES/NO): NO